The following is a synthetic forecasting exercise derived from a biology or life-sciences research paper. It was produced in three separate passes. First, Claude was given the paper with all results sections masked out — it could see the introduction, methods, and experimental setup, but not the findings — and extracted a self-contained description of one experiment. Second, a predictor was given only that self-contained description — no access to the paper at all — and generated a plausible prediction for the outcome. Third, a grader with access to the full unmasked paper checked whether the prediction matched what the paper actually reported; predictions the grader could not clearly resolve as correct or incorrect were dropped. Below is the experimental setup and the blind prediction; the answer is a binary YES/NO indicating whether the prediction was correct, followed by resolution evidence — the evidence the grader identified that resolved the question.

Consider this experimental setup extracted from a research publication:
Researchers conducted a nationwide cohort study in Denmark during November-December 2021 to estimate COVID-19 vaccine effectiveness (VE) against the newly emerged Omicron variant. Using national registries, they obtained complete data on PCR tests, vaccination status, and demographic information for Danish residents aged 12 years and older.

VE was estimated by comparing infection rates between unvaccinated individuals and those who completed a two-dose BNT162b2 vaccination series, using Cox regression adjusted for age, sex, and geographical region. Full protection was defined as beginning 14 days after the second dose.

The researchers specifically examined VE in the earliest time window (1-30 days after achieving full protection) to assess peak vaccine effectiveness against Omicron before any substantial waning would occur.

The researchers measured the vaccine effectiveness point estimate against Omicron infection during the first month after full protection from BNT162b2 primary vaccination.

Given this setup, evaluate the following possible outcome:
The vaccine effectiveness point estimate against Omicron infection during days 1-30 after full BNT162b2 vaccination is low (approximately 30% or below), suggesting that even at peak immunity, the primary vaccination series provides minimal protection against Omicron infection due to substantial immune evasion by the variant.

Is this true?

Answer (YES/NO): NO